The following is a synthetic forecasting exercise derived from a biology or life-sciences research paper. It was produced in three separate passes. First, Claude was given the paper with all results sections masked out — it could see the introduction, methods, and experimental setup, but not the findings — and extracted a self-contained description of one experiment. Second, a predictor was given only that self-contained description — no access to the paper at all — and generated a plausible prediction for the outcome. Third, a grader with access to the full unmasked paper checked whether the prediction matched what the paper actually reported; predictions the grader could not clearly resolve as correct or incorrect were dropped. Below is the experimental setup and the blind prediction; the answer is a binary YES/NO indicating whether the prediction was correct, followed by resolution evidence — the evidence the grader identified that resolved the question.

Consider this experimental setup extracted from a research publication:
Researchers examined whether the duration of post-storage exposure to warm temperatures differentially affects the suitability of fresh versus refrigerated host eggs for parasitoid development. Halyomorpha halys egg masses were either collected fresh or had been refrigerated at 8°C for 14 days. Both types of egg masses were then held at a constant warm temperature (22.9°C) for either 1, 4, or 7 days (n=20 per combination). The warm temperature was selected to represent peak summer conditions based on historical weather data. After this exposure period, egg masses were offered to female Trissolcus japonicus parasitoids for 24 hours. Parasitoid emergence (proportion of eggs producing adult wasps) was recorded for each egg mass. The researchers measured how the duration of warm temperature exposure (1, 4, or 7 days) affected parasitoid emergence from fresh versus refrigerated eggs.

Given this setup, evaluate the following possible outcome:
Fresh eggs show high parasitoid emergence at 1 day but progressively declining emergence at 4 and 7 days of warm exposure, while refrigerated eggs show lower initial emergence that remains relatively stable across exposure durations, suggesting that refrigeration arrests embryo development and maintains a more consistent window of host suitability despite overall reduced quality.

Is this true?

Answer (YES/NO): NO